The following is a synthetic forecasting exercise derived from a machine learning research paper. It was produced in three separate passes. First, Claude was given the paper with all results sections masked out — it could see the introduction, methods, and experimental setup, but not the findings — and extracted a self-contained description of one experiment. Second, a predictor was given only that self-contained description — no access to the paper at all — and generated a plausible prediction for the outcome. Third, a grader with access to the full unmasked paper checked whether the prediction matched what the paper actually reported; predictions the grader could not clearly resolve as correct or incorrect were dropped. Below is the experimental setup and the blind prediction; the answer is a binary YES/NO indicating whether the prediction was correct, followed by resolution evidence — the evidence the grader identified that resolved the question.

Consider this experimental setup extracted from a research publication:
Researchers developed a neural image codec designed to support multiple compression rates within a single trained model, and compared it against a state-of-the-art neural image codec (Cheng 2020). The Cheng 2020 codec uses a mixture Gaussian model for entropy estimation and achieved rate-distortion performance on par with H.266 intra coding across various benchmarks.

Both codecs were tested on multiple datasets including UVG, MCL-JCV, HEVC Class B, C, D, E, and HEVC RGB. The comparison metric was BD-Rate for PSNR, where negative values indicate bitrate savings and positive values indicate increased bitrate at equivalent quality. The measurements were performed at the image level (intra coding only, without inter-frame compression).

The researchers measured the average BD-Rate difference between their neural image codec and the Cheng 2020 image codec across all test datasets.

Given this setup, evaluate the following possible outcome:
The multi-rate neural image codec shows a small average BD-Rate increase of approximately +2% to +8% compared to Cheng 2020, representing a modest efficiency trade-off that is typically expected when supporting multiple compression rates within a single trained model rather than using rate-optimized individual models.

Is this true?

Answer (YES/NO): NO